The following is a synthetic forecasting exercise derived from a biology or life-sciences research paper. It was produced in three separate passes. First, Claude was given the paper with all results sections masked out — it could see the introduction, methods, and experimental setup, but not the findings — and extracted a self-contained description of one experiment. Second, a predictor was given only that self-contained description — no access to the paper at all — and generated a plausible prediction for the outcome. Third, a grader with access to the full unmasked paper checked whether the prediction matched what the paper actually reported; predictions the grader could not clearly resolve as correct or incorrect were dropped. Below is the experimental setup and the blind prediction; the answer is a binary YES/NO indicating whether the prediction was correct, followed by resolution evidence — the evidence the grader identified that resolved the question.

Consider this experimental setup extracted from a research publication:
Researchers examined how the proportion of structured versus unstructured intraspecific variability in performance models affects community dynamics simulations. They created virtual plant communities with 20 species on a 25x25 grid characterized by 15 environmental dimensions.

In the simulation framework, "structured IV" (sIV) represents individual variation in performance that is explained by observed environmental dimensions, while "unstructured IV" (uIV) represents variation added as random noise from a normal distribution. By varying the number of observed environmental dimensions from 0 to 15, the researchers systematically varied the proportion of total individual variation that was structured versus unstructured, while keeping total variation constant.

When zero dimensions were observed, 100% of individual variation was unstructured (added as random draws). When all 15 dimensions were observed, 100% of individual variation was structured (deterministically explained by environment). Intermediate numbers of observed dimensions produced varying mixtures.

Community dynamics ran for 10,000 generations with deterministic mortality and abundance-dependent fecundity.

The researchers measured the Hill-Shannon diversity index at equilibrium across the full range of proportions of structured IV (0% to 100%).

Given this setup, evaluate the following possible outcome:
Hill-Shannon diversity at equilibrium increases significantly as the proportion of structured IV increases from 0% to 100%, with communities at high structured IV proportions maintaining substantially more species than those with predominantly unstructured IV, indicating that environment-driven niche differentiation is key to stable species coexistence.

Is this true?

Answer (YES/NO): YES